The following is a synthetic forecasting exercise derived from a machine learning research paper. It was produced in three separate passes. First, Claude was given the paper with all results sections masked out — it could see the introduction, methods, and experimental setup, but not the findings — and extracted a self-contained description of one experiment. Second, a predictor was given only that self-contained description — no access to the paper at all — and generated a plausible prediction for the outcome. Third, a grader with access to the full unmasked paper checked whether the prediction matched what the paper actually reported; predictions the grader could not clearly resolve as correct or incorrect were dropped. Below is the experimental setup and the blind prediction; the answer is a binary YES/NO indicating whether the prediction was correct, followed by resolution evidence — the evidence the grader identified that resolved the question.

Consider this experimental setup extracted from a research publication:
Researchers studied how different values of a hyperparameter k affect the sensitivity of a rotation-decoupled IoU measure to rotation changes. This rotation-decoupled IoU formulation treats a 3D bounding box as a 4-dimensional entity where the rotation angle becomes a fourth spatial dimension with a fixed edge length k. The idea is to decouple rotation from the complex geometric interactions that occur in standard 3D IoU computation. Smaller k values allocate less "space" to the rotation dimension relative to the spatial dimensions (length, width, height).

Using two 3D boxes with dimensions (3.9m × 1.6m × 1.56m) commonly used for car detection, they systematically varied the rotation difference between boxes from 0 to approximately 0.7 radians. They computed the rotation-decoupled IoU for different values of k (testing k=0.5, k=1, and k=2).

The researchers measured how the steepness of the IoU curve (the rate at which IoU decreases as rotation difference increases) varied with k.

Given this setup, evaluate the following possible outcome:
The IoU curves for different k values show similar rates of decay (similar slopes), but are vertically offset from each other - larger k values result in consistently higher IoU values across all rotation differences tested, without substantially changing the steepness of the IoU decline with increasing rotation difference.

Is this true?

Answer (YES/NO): NO